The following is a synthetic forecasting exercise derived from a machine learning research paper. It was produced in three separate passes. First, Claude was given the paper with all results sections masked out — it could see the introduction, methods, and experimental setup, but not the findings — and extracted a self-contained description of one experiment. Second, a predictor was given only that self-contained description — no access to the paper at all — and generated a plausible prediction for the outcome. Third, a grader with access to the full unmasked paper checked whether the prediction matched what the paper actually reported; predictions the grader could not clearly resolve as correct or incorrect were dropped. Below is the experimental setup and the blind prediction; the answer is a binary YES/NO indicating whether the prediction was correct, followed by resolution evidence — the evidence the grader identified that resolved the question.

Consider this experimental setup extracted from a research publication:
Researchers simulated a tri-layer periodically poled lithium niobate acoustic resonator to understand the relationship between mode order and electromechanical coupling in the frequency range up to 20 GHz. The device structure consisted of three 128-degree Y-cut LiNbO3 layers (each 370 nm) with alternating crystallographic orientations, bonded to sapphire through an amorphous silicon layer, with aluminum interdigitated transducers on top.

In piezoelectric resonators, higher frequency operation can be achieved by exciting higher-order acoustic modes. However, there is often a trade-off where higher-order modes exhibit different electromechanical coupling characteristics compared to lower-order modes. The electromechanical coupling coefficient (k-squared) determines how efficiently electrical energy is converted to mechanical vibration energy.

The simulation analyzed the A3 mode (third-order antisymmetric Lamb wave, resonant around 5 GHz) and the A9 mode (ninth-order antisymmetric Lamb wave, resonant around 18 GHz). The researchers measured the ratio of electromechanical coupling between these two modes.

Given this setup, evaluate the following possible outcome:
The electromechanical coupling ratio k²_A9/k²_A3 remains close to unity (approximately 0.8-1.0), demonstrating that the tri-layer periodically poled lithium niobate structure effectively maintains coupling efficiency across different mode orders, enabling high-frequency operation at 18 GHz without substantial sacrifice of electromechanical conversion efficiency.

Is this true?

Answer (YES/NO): NO